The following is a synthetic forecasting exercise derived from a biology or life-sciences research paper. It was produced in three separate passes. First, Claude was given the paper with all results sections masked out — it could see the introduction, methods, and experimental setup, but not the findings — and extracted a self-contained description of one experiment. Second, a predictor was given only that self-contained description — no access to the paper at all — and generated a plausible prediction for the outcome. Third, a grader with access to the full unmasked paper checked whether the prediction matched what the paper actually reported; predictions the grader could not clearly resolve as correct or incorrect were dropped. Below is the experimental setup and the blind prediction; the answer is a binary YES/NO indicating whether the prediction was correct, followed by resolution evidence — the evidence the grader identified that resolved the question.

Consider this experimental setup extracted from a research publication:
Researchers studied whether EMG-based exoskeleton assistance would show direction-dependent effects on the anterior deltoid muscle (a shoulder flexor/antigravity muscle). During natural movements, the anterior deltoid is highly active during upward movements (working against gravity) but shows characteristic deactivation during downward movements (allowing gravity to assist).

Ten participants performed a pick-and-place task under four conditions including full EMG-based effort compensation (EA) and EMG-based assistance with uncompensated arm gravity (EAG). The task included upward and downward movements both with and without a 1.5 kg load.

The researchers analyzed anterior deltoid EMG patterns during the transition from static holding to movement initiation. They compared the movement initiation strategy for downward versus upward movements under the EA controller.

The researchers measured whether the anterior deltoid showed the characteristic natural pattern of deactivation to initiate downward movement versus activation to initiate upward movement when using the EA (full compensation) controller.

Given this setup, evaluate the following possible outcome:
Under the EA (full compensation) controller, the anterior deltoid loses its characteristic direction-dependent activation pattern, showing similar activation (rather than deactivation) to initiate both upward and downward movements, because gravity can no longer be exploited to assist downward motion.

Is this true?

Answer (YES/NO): NO